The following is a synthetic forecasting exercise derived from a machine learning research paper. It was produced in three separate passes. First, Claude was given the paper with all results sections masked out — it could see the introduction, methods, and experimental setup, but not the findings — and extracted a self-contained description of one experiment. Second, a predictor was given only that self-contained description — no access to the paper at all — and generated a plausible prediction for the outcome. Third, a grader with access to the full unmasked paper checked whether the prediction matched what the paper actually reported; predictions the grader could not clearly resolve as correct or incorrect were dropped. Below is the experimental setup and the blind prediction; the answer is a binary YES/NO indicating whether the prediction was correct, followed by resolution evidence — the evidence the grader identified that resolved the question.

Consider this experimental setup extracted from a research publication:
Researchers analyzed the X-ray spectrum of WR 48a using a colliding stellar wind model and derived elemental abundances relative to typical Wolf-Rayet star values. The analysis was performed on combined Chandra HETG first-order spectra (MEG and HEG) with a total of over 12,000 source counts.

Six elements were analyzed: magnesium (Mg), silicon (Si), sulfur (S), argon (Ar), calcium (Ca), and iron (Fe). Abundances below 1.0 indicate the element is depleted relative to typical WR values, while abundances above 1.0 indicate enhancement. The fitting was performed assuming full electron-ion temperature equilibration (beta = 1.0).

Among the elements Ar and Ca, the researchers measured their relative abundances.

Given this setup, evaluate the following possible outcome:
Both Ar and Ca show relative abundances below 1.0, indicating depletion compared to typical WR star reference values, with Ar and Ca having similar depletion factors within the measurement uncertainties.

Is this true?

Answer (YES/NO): NO